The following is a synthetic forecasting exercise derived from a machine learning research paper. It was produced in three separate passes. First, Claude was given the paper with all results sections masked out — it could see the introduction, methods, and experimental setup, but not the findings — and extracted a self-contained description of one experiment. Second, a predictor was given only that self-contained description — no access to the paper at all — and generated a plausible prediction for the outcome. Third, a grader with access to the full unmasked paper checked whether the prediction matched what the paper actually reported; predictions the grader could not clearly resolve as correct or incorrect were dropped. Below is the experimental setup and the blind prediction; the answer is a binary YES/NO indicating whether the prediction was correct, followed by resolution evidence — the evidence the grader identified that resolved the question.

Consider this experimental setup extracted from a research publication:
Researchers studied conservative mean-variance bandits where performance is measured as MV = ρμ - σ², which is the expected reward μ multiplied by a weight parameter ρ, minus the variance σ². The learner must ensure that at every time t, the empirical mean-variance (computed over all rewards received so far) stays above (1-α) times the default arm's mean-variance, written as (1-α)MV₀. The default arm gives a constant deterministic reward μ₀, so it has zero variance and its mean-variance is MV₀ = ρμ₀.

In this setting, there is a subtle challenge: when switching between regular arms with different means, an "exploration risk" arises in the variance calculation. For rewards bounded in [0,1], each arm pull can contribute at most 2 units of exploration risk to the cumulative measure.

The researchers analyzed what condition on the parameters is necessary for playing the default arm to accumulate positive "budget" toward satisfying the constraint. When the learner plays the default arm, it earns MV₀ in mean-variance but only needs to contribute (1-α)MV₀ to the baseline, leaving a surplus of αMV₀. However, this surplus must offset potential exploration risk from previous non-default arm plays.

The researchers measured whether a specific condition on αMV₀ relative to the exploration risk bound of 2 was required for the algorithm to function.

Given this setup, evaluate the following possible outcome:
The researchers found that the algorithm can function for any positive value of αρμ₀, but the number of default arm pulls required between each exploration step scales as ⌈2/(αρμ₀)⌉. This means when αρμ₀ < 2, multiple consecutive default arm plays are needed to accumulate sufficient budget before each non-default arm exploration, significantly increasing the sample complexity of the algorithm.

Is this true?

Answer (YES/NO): NO